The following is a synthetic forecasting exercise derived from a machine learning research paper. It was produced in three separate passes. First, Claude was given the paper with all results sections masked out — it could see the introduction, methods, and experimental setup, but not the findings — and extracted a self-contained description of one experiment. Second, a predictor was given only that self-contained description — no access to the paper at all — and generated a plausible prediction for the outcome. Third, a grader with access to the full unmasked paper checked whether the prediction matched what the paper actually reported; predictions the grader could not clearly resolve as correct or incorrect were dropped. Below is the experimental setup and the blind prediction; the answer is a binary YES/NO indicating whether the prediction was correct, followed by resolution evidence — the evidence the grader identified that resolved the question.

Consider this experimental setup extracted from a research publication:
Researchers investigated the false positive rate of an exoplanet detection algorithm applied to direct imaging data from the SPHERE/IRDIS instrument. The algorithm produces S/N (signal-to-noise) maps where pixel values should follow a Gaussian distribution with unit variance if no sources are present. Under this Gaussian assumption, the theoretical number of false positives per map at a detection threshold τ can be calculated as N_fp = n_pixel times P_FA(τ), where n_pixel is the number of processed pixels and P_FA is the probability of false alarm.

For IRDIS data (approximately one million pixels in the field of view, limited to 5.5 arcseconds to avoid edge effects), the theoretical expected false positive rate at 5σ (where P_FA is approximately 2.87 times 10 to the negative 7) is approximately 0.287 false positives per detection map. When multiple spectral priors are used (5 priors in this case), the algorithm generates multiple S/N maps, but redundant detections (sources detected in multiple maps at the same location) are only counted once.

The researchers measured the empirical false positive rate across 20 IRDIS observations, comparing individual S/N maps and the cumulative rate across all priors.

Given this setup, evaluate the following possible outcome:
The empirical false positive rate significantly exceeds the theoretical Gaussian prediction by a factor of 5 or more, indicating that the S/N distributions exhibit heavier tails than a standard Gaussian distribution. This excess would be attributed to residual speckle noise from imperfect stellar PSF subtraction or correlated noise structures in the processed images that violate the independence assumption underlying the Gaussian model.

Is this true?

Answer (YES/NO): NO